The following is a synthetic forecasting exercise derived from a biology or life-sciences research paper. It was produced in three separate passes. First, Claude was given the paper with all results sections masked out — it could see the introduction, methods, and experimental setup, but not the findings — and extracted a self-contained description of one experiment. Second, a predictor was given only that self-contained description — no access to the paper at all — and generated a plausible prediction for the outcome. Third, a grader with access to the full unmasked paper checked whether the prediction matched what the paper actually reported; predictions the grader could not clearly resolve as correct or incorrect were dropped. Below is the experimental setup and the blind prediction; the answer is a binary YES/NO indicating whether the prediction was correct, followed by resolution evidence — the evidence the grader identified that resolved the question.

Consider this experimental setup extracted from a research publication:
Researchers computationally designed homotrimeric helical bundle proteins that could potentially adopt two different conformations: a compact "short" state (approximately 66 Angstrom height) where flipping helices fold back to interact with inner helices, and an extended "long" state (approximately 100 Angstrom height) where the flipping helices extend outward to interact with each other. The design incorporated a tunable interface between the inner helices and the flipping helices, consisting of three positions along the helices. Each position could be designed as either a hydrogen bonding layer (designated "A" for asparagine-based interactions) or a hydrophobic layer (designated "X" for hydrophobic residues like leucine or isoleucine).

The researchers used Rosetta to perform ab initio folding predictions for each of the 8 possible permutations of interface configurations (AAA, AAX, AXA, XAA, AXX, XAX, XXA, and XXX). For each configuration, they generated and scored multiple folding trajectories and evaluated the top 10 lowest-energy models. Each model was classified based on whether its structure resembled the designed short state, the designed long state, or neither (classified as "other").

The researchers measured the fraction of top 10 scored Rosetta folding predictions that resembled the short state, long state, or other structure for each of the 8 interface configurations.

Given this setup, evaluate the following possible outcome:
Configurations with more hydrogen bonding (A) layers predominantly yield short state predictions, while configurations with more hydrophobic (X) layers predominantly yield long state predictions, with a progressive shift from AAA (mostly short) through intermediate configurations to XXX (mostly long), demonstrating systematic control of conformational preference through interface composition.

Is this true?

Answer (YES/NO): NO